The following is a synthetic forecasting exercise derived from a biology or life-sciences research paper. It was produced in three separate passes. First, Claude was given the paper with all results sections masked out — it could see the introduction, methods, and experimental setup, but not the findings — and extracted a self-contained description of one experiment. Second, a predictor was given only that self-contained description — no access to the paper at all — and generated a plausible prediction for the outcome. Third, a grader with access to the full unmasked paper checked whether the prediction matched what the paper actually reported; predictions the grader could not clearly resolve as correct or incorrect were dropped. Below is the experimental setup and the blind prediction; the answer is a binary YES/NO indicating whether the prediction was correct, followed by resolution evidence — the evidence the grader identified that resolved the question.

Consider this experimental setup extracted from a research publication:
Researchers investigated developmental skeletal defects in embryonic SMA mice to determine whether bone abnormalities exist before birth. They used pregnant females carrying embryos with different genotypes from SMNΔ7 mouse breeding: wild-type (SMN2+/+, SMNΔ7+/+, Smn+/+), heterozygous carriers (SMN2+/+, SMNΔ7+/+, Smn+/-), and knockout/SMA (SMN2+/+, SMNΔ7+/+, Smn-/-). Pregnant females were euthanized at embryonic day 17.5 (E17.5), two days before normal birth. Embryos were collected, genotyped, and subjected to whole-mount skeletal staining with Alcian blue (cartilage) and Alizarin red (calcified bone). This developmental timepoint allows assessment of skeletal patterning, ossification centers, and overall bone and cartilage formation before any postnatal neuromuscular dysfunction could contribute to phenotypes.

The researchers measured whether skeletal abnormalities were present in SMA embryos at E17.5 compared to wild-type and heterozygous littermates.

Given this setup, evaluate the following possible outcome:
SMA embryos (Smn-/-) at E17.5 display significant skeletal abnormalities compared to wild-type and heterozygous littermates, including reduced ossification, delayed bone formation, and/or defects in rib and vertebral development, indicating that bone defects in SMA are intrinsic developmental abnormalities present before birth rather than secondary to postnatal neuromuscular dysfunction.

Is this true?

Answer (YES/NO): NO